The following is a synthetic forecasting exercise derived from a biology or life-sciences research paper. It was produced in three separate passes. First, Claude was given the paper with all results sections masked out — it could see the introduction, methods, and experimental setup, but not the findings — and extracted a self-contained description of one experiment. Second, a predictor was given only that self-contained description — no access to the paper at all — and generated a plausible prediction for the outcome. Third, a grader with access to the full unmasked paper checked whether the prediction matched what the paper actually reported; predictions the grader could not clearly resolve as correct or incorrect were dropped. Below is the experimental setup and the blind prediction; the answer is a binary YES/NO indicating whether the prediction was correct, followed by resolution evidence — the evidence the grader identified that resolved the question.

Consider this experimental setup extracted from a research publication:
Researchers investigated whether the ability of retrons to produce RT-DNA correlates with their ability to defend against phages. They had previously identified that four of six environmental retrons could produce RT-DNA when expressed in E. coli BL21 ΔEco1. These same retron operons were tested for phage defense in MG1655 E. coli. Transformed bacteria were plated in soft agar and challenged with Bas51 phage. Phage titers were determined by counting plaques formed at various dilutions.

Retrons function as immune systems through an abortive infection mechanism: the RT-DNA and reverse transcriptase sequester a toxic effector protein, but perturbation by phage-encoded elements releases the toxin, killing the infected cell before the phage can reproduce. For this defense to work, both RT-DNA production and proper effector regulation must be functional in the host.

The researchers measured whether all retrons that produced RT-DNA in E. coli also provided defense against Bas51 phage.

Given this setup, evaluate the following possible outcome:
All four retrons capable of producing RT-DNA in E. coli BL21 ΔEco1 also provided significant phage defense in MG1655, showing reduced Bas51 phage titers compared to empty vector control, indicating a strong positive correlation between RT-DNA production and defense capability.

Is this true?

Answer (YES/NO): NO